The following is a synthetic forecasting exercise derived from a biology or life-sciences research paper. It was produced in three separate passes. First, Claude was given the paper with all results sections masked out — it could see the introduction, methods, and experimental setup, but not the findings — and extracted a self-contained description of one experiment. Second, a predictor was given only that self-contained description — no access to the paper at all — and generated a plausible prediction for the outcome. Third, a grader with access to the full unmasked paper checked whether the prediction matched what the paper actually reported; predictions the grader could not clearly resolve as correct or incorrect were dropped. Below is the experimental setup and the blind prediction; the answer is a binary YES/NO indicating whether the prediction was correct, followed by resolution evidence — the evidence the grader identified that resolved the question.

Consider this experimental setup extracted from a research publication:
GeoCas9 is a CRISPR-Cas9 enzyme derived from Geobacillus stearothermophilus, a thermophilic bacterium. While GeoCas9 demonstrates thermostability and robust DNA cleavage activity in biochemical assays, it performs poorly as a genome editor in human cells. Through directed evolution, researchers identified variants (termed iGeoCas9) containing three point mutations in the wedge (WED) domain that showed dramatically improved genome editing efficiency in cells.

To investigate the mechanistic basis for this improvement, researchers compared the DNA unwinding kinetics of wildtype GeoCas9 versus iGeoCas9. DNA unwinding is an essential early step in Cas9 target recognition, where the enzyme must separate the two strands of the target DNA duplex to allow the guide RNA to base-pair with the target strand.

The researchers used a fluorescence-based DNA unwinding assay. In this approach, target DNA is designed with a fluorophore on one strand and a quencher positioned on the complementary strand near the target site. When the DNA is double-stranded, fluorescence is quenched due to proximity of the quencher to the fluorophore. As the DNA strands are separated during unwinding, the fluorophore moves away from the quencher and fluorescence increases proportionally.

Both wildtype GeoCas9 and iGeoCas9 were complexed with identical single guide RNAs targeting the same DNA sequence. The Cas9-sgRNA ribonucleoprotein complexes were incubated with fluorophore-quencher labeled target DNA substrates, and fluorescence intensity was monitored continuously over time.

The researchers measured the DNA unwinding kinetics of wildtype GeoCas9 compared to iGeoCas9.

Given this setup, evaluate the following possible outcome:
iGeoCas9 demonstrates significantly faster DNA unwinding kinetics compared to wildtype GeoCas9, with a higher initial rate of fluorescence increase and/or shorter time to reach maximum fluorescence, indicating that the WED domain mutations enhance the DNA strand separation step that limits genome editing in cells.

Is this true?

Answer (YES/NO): YES